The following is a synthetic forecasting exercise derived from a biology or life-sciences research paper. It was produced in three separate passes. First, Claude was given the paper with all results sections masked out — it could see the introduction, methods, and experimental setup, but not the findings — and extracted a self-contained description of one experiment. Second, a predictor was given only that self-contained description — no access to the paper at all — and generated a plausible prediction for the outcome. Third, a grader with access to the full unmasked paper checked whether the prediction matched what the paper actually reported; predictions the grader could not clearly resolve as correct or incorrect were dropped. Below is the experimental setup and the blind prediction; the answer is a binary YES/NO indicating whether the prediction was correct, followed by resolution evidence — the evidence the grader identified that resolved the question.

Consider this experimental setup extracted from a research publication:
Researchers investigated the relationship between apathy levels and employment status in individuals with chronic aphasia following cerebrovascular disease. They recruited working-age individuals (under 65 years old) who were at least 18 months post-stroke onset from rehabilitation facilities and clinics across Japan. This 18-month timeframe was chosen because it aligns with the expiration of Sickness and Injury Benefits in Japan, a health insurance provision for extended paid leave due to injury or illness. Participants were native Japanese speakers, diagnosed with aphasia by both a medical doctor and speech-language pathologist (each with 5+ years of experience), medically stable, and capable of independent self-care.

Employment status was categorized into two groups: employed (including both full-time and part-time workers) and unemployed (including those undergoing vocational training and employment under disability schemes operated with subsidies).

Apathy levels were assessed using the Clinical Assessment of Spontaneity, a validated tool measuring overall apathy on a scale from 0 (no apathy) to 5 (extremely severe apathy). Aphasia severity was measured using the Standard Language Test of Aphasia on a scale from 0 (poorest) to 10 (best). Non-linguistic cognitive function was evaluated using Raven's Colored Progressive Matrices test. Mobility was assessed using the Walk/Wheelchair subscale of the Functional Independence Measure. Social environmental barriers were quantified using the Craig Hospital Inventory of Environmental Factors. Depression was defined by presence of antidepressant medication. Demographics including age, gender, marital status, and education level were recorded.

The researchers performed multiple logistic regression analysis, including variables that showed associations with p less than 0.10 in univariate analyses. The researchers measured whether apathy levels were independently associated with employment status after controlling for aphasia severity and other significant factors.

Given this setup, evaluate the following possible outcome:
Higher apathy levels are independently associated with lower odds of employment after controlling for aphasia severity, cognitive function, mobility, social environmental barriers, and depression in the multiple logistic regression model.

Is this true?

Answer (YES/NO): NO